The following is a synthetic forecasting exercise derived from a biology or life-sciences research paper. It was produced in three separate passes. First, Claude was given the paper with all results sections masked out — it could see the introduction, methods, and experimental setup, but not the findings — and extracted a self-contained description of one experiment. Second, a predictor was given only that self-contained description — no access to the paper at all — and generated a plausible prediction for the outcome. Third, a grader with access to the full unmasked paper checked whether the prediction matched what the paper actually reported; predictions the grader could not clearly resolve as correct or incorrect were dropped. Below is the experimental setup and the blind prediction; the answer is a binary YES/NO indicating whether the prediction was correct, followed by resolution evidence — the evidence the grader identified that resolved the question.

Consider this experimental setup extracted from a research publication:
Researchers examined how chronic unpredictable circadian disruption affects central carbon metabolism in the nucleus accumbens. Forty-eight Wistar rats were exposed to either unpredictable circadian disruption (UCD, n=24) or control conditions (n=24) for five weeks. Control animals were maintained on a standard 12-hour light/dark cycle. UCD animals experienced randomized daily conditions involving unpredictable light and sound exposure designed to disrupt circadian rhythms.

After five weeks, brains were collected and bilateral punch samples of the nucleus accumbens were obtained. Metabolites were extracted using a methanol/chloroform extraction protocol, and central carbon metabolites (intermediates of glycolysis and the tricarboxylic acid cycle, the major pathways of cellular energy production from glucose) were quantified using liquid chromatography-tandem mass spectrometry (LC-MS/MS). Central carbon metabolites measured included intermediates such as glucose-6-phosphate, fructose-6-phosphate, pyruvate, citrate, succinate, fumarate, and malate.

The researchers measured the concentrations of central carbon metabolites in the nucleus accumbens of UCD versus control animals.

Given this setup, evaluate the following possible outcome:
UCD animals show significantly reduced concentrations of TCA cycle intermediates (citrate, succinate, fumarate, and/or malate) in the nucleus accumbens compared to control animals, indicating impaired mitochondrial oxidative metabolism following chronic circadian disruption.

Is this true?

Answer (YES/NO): NO